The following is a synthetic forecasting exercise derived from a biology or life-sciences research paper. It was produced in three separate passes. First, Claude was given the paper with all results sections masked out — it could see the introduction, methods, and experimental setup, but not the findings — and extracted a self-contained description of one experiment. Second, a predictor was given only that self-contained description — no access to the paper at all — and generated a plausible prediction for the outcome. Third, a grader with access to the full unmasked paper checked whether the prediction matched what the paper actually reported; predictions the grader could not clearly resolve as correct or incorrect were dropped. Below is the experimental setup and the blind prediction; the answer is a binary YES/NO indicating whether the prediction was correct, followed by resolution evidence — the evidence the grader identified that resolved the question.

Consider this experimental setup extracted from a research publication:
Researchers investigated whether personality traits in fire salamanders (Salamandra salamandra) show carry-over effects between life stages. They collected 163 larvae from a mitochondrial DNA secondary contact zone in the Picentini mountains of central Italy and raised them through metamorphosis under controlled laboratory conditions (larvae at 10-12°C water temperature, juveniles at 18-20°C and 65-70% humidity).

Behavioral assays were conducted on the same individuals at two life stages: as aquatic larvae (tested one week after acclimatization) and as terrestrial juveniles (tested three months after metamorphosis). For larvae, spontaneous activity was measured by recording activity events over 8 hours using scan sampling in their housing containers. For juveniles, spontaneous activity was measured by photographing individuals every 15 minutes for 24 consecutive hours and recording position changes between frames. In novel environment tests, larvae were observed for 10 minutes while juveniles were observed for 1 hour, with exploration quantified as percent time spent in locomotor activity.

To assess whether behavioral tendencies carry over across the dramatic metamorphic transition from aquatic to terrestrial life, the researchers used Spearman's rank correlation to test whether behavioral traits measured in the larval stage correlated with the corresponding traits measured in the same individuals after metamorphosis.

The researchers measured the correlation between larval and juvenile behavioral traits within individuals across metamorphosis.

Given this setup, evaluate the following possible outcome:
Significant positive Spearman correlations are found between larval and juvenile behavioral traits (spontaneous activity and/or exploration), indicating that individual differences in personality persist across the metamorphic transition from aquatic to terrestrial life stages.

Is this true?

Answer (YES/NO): NO